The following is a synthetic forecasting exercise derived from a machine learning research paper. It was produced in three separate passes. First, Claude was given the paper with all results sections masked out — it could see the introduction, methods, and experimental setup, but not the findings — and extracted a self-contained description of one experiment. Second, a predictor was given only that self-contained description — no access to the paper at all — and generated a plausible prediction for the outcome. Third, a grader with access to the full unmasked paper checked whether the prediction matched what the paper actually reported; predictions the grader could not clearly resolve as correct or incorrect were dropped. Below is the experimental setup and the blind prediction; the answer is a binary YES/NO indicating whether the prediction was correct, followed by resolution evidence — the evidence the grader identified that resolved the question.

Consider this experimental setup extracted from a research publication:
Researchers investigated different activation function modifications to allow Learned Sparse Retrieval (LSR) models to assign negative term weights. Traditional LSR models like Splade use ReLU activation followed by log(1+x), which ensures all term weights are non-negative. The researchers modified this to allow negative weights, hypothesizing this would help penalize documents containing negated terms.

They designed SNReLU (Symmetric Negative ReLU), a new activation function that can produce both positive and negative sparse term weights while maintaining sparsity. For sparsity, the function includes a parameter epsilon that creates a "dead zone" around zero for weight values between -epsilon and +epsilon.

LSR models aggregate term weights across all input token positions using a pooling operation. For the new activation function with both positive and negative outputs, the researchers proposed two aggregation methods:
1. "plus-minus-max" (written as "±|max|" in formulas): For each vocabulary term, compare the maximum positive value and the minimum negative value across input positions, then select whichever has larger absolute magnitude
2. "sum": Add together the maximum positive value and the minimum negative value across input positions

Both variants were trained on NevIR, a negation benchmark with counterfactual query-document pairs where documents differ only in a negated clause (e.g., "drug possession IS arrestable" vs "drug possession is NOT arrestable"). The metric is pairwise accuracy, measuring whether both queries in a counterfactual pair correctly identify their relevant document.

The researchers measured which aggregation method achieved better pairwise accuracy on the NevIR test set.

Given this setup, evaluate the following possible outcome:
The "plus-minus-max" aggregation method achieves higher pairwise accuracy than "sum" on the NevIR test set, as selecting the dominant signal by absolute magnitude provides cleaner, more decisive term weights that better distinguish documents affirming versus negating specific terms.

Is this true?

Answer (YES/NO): NO